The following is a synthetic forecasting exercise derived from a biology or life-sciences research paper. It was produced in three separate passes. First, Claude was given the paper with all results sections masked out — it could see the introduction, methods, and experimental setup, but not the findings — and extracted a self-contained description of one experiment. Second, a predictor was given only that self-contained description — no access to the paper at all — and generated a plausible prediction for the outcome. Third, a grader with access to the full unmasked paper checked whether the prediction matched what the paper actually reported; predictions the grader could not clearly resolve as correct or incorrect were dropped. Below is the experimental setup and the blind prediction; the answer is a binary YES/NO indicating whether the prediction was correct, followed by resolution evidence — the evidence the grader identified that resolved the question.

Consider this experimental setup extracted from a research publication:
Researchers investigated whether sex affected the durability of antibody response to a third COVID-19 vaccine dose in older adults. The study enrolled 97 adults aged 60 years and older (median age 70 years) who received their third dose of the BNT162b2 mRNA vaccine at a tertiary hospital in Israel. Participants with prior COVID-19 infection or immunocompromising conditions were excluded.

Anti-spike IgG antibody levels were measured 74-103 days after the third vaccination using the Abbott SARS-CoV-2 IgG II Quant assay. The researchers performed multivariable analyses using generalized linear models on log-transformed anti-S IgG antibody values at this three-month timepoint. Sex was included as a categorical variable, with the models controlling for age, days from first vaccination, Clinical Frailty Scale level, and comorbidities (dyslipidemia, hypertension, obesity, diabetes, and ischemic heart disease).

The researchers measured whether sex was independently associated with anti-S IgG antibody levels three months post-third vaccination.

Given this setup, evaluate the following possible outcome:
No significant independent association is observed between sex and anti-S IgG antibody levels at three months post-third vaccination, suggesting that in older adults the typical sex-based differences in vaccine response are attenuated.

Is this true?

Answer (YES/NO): YES